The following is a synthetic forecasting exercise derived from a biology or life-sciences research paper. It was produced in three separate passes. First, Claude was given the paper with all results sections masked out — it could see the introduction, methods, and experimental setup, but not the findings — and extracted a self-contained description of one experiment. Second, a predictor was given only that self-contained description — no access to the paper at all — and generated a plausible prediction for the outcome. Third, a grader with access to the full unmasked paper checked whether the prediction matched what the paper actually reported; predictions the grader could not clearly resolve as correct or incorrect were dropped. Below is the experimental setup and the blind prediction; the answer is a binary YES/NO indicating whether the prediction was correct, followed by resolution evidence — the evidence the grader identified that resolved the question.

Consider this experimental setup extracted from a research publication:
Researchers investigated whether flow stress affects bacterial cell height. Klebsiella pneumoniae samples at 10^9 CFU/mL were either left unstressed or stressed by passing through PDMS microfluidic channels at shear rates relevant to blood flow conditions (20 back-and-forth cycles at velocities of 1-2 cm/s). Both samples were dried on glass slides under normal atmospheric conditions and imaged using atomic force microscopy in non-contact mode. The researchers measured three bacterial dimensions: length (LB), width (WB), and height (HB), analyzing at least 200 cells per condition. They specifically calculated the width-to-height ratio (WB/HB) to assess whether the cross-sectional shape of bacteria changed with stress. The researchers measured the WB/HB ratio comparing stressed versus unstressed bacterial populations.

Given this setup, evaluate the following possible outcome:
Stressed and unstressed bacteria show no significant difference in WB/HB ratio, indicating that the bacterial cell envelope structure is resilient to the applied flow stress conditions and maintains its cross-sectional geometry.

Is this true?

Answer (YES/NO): NO